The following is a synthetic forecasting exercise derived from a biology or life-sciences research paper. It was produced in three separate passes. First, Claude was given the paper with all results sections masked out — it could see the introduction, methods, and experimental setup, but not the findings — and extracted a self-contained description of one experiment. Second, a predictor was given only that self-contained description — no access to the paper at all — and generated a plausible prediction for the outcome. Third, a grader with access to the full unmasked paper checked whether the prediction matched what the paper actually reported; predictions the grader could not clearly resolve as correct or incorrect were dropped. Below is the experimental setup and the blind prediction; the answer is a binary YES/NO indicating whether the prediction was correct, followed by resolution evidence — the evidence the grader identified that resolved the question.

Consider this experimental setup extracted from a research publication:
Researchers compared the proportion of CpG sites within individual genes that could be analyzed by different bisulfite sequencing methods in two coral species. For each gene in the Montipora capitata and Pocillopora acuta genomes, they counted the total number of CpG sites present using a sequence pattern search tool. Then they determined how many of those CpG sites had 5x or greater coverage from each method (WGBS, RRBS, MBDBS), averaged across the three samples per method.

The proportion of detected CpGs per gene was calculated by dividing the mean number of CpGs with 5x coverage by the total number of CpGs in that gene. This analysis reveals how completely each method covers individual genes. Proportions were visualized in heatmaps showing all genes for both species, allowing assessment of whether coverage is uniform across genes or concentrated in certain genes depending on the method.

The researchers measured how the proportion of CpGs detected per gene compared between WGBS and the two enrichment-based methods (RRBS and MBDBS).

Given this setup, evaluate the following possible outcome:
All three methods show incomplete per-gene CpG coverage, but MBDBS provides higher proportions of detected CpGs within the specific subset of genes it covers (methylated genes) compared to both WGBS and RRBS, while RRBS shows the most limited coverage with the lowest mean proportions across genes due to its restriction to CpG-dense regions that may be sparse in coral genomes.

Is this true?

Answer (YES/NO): NO